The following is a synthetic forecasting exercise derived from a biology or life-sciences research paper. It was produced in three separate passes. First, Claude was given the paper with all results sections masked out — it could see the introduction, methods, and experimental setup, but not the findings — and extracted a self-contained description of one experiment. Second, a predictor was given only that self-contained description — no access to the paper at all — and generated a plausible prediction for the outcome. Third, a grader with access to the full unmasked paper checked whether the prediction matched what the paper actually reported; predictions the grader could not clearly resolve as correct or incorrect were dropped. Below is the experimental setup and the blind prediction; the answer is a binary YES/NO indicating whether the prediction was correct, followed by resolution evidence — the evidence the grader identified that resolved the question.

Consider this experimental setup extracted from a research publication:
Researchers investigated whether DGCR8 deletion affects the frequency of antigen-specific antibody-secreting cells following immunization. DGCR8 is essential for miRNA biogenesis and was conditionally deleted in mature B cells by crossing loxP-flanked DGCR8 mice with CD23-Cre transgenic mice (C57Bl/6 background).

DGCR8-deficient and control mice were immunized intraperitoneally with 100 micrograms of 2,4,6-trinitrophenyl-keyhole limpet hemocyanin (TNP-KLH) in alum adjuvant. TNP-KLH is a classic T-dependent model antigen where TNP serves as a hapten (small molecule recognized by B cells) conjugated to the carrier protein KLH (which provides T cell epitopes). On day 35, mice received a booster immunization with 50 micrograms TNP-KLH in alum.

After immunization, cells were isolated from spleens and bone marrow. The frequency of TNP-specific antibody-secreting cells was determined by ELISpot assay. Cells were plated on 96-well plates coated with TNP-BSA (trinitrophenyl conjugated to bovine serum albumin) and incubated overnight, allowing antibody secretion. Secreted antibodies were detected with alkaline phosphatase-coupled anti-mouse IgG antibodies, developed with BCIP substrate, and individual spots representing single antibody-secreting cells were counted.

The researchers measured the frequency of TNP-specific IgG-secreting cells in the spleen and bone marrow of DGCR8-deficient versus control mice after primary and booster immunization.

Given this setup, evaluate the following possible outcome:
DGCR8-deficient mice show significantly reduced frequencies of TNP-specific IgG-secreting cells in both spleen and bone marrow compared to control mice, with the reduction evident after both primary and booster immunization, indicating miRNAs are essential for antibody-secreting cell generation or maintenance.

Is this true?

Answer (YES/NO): NO